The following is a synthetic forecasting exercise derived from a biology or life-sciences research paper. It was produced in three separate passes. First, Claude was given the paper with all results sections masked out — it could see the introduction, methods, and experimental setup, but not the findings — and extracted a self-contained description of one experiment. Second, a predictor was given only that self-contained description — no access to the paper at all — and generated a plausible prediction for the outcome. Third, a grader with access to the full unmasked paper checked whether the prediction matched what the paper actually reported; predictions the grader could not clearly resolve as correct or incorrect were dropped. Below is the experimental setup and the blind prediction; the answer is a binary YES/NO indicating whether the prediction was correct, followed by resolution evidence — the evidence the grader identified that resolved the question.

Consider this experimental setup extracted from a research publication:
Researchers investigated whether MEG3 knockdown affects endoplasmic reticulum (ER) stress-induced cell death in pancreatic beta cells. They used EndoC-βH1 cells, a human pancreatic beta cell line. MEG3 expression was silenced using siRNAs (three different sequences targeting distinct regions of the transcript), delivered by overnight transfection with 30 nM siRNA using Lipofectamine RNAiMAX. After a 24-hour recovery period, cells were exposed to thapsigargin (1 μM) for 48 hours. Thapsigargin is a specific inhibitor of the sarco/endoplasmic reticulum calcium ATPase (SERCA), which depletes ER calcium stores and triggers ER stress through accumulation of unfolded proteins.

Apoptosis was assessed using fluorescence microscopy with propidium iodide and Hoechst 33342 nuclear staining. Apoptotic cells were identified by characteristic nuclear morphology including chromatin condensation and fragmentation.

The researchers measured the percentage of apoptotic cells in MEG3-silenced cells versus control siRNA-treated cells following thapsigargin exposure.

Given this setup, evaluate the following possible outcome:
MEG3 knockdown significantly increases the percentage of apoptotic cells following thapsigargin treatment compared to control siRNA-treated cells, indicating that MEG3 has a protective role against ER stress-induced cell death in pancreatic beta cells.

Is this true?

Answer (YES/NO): NO